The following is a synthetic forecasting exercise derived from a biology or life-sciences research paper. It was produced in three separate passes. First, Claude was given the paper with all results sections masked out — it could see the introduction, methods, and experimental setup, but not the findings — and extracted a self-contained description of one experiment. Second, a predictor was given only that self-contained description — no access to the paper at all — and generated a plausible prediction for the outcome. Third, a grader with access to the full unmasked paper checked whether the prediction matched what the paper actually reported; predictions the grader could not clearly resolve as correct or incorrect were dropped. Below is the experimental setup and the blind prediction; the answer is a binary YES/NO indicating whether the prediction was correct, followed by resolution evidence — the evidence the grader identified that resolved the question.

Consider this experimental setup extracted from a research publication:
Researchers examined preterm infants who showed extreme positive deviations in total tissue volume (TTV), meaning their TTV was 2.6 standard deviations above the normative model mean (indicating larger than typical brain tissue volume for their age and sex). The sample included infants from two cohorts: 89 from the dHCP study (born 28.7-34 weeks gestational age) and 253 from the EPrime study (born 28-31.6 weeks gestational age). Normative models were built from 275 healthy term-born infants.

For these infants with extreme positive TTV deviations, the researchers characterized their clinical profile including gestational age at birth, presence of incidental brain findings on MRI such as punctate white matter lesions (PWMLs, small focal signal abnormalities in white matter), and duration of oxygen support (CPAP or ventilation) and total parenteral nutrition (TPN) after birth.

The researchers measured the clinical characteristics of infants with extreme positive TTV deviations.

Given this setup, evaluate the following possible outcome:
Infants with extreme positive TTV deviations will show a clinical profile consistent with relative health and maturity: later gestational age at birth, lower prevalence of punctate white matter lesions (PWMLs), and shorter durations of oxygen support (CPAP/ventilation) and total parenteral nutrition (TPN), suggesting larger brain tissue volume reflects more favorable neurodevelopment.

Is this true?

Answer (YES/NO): NO